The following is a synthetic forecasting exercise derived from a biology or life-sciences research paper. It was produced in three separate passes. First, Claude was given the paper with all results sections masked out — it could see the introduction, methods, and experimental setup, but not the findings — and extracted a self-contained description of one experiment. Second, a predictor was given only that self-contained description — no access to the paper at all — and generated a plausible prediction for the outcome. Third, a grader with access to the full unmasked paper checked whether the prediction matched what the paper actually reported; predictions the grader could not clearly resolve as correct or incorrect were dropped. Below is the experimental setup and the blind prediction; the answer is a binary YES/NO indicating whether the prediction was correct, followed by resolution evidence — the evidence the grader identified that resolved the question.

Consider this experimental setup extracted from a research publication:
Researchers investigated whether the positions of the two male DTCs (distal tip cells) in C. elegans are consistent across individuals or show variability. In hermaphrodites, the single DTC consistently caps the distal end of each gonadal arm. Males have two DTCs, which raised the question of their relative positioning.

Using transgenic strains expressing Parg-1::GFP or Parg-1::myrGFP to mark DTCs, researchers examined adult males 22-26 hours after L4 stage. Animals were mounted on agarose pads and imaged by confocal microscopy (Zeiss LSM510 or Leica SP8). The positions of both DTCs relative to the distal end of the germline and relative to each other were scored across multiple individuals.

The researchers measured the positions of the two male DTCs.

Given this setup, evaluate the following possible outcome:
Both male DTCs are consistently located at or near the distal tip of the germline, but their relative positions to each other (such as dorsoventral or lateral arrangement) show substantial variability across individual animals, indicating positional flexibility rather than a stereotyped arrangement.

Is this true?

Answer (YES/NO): NO